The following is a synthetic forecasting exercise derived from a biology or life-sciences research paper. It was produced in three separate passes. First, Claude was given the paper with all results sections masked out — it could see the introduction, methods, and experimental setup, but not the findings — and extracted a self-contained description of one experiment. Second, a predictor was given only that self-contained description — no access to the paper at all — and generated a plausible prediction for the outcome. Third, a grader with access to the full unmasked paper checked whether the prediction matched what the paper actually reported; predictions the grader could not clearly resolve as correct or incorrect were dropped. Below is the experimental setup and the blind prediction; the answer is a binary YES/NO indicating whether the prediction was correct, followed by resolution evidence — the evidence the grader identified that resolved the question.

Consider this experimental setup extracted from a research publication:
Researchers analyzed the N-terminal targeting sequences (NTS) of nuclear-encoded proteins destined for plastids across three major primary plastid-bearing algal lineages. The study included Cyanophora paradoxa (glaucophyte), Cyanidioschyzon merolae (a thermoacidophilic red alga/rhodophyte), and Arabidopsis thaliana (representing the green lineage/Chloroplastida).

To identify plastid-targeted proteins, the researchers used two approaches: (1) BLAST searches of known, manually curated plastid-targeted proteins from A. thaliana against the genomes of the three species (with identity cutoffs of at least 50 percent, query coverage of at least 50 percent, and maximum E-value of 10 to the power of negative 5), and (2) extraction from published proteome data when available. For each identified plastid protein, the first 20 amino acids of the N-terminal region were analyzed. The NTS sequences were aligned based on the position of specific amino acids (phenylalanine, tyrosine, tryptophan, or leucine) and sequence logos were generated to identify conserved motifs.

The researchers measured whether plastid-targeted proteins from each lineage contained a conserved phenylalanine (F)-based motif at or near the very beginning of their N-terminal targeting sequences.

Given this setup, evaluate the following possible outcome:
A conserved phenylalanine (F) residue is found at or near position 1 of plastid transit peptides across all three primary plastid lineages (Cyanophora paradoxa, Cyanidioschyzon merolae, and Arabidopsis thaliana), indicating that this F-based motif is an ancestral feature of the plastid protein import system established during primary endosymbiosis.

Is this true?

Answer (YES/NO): NO